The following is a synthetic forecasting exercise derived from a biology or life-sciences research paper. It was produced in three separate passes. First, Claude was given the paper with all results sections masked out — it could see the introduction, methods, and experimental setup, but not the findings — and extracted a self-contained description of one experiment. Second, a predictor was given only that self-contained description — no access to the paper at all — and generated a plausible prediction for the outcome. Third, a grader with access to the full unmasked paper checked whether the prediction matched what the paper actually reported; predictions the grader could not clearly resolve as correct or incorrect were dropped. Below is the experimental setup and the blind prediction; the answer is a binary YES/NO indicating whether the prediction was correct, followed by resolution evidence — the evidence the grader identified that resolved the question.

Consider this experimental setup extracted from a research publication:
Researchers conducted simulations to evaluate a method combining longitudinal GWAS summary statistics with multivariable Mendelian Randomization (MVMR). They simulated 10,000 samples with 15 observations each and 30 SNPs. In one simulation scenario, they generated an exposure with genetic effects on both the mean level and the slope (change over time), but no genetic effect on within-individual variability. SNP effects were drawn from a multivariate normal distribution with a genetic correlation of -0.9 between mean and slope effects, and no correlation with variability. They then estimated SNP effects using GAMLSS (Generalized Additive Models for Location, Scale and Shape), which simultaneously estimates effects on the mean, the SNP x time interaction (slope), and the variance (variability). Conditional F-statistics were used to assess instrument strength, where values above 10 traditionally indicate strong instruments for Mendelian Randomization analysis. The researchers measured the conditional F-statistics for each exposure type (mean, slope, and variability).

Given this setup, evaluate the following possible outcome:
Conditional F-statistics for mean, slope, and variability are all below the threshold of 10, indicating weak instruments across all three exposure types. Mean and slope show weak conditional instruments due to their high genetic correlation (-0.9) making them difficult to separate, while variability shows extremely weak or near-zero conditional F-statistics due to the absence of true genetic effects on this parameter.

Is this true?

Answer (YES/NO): NO